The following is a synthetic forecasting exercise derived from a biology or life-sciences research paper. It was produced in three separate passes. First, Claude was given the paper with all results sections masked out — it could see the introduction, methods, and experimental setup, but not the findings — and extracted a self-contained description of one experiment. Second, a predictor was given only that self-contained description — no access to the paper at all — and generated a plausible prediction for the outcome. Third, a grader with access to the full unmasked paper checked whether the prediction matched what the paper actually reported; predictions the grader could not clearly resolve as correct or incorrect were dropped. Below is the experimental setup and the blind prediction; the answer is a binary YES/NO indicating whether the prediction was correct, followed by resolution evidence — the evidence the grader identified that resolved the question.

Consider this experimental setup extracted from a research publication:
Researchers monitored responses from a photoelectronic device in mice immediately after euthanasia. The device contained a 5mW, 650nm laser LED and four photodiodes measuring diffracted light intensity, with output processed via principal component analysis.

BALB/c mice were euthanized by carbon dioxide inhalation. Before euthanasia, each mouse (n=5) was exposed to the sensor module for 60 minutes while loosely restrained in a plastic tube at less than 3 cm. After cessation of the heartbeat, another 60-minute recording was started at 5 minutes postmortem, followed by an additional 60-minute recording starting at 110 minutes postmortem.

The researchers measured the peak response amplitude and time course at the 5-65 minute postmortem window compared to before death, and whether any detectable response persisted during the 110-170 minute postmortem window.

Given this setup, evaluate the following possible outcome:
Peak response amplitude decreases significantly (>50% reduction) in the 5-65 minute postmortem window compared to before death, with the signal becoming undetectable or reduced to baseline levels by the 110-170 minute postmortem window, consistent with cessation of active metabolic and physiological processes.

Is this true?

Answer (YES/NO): NO